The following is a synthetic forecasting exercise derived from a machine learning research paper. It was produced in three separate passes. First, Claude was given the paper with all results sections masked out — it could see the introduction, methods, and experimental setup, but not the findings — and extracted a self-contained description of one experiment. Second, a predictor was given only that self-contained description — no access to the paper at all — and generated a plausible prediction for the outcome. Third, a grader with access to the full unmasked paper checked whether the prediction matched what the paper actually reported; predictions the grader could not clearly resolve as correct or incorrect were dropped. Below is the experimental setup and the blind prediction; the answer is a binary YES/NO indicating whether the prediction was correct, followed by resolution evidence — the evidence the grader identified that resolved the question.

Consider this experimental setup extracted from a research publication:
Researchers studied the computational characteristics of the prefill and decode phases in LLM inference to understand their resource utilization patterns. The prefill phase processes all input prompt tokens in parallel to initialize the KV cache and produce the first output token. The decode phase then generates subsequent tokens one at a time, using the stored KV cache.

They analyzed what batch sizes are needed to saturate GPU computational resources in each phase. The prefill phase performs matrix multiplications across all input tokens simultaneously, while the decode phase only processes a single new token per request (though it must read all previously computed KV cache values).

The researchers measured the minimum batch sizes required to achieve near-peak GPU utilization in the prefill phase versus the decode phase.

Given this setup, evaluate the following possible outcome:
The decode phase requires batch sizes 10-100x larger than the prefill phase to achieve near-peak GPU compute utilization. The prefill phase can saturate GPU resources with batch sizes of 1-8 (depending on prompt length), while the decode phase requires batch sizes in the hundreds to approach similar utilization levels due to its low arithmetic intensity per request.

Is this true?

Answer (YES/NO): YES